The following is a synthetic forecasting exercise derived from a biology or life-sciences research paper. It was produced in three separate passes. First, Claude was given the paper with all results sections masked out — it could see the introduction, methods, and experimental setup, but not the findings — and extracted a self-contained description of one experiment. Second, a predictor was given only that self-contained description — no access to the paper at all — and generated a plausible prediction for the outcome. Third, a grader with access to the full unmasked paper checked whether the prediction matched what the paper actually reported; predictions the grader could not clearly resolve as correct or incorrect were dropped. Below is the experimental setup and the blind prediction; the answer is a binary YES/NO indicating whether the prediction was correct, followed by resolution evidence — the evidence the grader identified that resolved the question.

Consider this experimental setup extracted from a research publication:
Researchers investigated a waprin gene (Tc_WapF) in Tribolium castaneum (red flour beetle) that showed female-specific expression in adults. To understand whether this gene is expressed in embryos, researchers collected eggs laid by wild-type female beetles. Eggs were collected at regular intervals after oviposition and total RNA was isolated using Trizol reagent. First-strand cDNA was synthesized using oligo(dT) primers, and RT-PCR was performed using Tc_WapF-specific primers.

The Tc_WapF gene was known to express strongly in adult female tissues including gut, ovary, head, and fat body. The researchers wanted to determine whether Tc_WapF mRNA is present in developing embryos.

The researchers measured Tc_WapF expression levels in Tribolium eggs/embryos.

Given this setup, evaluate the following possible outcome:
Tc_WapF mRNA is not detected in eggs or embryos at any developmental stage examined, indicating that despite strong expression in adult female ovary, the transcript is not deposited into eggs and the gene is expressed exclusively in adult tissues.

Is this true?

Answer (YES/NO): YES